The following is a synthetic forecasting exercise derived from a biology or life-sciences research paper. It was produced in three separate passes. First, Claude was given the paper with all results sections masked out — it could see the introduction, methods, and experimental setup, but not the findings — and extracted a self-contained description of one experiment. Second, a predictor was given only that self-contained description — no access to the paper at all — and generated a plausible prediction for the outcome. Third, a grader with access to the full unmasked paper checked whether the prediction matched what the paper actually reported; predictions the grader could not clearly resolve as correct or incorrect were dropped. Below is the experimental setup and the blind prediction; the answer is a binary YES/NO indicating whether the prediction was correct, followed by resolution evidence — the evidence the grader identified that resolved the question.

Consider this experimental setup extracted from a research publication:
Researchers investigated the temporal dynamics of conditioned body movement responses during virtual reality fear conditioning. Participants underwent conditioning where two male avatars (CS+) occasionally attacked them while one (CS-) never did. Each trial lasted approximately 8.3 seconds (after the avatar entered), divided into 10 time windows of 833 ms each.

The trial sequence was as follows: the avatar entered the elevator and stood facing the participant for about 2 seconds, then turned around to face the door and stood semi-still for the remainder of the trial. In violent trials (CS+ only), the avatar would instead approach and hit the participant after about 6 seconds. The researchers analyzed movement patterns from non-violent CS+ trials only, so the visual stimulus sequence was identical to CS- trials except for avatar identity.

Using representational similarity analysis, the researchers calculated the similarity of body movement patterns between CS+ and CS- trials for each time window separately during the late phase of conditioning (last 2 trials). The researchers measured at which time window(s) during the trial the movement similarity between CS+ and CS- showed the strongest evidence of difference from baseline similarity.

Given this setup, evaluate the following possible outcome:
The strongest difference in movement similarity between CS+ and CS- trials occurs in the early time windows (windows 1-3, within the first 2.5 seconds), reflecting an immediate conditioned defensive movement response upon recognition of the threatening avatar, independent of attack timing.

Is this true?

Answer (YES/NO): NO